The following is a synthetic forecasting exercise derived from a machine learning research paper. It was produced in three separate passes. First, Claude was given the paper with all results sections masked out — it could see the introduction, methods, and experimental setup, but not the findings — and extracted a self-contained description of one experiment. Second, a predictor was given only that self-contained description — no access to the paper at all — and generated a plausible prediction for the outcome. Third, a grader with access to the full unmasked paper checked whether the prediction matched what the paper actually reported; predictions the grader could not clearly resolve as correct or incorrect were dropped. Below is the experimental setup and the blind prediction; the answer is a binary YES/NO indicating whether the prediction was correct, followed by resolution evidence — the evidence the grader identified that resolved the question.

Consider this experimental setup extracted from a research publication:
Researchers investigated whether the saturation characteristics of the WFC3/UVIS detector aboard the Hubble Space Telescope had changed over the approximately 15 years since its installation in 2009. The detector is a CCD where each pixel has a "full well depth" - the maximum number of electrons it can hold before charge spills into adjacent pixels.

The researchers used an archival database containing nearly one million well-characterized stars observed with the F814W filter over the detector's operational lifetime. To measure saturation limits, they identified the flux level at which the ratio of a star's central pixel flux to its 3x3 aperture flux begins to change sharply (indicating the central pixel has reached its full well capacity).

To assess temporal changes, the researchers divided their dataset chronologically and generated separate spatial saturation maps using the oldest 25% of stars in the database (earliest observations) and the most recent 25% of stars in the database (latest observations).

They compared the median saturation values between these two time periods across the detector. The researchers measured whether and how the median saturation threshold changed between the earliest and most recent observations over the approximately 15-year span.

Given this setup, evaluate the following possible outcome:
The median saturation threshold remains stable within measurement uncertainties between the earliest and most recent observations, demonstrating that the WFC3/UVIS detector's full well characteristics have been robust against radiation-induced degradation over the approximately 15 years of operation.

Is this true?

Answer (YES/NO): NO